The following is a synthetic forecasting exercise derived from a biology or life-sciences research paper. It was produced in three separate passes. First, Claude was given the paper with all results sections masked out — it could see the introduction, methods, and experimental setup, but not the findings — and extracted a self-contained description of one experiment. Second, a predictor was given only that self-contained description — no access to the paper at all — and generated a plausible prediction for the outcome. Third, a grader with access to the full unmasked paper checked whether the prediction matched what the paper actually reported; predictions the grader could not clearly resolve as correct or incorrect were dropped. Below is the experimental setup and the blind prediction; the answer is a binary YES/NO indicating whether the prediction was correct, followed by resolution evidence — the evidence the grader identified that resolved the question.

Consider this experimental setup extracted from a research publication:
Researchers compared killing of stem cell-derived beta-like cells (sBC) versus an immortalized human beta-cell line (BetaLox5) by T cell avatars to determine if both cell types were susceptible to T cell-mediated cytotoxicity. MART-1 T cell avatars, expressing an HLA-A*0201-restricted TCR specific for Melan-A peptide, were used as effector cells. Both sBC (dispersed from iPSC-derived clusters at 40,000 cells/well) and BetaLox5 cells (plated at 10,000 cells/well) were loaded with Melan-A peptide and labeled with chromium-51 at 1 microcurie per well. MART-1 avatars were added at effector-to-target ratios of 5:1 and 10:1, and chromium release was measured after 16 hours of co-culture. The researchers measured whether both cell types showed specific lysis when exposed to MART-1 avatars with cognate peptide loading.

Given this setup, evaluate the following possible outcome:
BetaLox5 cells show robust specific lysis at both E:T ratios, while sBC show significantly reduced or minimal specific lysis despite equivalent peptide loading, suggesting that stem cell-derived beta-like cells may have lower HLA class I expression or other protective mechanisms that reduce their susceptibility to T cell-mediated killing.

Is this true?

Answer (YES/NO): NO